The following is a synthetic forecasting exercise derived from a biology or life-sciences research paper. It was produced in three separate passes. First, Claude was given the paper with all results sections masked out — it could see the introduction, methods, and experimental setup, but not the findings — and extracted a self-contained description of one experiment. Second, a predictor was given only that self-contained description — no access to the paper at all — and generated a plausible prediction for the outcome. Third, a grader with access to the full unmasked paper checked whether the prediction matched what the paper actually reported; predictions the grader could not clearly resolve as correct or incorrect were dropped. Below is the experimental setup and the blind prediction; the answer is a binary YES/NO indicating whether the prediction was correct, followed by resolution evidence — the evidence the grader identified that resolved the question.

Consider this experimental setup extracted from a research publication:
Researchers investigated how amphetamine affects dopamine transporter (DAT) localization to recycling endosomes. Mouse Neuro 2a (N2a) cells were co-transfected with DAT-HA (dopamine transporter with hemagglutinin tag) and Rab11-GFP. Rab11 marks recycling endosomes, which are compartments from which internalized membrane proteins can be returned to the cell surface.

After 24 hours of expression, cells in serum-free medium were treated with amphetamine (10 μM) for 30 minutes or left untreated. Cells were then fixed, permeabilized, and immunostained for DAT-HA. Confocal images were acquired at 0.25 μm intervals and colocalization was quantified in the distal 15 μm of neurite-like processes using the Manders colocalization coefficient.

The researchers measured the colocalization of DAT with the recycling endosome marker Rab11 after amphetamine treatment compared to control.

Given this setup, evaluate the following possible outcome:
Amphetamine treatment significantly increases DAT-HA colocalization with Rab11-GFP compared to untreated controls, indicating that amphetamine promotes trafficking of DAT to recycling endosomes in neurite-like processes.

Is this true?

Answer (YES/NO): YES